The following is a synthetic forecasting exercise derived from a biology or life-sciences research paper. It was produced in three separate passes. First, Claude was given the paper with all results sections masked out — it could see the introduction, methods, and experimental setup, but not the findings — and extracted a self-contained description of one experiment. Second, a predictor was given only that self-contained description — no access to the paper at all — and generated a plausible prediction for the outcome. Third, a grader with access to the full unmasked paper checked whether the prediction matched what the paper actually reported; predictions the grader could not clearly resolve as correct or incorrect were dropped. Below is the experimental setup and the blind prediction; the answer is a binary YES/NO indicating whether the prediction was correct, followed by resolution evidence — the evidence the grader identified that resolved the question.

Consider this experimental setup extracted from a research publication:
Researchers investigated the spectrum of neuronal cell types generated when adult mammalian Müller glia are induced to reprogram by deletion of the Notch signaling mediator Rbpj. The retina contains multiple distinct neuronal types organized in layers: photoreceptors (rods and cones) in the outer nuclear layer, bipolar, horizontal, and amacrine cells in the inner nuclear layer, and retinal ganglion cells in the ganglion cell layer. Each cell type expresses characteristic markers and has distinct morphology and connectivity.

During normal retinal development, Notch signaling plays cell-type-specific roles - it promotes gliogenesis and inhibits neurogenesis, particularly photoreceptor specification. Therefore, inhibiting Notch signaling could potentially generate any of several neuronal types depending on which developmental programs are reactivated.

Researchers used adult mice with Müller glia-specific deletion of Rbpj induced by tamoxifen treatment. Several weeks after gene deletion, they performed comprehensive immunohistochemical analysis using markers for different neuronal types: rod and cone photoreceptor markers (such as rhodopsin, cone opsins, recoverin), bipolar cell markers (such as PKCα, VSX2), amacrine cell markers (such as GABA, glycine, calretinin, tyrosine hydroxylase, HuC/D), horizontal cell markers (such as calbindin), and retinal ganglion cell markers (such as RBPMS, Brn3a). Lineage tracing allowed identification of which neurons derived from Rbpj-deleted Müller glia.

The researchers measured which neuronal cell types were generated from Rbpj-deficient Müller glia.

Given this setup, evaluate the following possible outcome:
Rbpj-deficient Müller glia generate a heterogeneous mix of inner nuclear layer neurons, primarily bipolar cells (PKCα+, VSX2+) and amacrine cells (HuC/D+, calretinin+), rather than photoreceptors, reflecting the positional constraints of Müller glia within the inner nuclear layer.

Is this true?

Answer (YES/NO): NO